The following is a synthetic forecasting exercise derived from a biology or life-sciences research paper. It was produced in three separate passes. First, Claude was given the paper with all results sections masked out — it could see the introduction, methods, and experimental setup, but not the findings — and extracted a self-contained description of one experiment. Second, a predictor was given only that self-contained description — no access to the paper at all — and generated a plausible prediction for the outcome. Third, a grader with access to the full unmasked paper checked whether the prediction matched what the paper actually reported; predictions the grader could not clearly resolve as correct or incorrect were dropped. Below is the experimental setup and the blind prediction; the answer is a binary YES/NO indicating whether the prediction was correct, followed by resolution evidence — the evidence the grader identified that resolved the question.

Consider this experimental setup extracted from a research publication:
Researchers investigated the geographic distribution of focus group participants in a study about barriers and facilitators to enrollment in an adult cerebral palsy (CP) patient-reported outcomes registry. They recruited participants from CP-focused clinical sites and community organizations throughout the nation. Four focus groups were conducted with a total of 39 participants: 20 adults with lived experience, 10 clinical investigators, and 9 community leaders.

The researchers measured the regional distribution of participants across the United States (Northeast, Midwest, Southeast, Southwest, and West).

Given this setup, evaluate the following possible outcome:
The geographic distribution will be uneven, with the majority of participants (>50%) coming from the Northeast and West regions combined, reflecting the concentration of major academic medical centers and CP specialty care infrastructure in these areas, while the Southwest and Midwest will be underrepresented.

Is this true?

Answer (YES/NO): NO